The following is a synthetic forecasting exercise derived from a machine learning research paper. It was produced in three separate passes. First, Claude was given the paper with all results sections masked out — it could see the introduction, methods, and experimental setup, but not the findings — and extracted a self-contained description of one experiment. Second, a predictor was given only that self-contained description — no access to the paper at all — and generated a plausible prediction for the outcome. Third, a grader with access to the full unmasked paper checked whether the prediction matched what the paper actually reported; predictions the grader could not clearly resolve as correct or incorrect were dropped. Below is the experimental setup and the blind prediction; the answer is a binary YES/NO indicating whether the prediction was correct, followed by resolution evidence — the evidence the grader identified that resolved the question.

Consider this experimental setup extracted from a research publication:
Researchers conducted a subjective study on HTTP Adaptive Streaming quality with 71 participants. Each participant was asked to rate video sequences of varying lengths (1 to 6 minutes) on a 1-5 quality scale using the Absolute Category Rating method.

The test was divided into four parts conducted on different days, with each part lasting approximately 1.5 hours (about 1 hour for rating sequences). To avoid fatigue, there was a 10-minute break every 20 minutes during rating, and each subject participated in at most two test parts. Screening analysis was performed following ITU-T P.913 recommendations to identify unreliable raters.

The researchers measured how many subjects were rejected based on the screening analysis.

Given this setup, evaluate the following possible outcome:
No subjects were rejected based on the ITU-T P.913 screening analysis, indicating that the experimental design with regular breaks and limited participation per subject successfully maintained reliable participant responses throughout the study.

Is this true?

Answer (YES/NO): NO